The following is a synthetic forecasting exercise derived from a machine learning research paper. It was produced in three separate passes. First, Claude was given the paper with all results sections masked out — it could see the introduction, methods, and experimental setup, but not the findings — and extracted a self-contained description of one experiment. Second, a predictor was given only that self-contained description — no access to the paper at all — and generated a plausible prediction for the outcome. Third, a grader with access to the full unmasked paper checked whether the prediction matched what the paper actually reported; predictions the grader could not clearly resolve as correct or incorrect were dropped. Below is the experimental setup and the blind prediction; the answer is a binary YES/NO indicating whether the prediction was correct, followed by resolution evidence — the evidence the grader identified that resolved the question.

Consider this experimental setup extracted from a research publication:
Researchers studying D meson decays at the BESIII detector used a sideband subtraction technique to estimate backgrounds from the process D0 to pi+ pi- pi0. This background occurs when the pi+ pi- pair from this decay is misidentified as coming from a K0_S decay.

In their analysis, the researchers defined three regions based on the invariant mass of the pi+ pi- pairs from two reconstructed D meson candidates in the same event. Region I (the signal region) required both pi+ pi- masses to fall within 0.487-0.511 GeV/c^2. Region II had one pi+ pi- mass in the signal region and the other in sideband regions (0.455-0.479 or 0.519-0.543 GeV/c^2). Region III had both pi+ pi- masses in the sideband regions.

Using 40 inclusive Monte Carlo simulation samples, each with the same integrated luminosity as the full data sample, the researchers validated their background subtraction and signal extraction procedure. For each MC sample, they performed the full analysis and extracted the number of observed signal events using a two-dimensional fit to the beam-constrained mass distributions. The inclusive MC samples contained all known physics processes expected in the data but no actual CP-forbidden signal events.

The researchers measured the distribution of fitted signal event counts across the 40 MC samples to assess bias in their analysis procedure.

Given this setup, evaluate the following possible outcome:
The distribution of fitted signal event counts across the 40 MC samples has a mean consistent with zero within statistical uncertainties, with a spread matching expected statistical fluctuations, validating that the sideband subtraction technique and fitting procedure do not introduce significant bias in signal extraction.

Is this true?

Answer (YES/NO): YES